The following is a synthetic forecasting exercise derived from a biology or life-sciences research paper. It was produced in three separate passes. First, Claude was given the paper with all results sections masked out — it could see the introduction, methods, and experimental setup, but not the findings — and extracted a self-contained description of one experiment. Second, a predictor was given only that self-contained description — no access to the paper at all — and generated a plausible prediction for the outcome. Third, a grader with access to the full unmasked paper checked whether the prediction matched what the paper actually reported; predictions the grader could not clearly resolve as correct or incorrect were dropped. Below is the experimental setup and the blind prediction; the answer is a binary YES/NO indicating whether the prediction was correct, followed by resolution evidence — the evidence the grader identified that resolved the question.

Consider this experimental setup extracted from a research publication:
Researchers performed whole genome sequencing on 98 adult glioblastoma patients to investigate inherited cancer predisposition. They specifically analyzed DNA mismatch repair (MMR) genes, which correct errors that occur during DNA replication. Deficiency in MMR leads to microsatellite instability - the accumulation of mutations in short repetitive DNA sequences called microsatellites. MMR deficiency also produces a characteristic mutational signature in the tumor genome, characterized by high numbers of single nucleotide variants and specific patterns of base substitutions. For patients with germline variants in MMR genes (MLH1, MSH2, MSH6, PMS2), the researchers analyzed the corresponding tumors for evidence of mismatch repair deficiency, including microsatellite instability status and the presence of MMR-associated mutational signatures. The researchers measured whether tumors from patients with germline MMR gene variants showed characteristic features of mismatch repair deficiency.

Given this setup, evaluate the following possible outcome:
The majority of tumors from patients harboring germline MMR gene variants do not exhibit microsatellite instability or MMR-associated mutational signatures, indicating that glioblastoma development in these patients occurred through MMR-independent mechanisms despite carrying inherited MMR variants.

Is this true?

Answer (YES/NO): NO